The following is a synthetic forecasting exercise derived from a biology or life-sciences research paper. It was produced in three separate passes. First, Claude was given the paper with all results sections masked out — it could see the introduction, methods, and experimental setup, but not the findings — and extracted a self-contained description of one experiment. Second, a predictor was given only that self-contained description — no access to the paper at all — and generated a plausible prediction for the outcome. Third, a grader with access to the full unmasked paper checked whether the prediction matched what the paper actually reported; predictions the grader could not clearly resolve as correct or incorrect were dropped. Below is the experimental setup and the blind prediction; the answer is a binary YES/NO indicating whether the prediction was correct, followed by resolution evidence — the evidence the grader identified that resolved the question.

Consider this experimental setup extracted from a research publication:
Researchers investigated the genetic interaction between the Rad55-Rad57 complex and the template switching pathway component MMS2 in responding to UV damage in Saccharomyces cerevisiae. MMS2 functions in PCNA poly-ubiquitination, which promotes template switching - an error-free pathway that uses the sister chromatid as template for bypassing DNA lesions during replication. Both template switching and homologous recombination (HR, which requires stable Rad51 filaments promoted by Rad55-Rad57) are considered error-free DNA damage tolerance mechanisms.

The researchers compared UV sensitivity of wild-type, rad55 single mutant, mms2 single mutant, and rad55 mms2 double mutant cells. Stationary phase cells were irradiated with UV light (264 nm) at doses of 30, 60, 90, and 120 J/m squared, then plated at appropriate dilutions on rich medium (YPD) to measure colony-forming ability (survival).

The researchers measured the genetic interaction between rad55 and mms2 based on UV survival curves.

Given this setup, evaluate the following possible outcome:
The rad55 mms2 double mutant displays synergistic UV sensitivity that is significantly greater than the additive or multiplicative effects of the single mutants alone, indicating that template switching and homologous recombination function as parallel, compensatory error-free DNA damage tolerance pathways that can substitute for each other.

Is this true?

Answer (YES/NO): YES